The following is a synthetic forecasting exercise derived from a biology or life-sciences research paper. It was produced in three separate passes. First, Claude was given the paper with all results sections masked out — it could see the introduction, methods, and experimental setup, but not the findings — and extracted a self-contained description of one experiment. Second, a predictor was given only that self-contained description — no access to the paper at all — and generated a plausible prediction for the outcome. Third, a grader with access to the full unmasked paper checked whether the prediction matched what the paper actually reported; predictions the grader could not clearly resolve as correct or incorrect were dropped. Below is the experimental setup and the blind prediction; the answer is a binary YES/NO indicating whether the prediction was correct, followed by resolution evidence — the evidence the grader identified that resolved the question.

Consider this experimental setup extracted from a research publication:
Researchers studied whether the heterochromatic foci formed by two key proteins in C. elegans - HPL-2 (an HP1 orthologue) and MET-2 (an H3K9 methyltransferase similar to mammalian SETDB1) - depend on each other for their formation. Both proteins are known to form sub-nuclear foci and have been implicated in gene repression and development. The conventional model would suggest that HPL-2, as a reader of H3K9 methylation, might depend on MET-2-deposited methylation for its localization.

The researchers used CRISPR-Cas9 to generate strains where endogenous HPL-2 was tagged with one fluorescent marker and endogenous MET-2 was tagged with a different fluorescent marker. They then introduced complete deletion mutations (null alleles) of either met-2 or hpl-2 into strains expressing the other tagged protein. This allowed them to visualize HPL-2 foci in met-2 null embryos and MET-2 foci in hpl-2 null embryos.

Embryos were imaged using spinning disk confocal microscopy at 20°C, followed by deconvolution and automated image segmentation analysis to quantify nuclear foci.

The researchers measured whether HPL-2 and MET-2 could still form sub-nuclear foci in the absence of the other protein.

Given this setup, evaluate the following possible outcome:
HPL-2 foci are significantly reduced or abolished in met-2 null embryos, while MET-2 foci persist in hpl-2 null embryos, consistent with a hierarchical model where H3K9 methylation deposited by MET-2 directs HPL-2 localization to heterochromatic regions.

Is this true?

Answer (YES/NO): NO